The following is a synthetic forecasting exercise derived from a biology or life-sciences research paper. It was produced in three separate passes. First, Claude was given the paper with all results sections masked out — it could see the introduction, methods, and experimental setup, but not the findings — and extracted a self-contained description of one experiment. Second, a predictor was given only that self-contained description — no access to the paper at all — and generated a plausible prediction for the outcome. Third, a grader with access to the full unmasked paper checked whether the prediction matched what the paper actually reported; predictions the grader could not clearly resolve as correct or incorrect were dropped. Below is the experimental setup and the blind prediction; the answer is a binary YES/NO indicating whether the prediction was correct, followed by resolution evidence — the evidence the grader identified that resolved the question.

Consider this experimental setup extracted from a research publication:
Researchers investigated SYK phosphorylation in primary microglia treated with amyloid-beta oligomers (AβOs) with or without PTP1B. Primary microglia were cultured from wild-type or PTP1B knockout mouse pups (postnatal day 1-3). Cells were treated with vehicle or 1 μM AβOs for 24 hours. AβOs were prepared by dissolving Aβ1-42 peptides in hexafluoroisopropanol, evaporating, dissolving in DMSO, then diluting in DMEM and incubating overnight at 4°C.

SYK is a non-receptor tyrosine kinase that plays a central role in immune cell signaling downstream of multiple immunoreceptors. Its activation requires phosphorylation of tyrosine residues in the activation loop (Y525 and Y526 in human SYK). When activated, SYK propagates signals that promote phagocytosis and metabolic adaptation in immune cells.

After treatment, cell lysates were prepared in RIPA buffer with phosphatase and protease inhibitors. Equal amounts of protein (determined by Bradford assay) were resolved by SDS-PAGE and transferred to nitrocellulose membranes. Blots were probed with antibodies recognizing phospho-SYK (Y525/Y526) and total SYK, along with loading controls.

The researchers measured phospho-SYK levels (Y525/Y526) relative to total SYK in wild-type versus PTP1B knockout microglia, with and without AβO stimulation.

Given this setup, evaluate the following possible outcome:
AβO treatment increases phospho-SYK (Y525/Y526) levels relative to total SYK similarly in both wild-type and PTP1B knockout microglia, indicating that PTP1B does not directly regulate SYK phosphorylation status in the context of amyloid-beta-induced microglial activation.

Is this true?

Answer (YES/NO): NO